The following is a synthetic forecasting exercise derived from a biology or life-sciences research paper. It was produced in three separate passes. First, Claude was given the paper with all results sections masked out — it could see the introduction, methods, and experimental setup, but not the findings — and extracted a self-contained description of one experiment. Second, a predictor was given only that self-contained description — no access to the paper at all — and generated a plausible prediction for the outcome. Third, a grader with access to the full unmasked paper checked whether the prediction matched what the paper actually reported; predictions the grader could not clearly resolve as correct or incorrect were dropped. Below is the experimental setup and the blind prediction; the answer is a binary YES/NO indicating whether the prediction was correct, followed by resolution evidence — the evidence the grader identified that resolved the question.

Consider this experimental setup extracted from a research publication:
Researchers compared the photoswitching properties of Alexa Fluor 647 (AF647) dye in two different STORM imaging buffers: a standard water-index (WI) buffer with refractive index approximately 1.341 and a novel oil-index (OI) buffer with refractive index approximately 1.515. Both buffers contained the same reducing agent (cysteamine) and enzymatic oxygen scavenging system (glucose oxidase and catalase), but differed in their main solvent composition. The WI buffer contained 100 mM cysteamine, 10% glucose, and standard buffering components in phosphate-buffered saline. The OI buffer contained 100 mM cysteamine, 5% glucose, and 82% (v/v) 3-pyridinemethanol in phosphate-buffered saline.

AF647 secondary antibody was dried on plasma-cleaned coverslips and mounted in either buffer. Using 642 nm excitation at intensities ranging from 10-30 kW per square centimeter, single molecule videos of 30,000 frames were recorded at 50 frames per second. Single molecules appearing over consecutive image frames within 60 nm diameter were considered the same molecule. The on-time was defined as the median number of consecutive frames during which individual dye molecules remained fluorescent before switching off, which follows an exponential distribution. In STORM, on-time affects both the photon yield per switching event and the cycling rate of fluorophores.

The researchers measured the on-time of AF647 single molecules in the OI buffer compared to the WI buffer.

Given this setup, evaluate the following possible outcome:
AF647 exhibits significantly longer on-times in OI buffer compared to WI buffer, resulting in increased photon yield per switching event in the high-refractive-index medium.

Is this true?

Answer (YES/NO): NO